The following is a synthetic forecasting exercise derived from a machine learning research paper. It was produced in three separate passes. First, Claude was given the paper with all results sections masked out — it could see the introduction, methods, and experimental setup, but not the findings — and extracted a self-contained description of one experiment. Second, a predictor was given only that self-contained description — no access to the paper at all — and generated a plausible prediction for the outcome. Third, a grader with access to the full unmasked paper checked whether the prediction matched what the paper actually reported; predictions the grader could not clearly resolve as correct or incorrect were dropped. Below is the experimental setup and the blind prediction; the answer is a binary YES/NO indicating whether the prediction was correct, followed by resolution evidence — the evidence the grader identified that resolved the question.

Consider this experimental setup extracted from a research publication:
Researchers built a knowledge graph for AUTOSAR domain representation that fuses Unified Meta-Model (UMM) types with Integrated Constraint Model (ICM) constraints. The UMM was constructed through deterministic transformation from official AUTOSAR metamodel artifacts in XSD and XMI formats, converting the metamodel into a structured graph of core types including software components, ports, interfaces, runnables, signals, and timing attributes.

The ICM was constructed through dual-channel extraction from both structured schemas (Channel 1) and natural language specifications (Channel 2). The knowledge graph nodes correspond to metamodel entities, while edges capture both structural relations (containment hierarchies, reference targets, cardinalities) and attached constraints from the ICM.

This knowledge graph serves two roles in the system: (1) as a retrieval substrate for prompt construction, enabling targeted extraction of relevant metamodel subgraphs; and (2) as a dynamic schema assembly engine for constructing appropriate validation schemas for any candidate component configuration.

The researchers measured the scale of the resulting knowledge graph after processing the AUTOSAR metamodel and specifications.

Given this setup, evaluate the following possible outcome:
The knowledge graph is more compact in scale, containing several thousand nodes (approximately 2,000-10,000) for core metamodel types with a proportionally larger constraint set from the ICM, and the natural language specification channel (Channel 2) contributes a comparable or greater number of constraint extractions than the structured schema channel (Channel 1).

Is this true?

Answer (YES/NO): NO